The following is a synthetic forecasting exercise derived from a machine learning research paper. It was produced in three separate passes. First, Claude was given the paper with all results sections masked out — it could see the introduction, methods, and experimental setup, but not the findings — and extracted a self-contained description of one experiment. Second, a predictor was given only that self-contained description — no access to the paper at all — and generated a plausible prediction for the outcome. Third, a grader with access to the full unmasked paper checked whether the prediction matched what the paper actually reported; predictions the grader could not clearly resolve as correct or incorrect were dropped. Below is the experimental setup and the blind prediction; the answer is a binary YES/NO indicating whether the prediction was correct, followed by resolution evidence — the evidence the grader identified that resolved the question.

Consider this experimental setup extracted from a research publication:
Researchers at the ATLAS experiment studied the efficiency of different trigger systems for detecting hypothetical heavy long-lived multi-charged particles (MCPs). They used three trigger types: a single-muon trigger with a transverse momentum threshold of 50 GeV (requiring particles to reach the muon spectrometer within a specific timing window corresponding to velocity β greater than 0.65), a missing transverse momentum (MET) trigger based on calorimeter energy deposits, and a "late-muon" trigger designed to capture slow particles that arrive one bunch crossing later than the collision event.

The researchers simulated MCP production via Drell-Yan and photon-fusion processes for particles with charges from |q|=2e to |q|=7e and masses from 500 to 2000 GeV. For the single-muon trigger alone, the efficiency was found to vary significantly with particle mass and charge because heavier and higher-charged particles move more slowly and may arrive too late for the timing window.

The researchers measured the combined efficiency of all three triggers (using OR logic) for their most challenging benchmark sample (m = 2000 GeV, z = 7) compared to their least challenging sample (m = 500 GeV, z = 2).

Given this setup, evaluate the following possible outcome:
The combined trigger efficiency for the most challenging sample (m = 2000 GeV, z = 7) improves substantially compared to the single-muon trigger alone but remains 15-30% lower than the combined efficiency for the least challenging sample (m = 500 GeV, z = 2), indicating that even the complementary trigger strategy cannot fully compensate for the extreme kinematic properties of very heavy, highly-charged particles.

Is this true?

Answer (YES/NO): NO